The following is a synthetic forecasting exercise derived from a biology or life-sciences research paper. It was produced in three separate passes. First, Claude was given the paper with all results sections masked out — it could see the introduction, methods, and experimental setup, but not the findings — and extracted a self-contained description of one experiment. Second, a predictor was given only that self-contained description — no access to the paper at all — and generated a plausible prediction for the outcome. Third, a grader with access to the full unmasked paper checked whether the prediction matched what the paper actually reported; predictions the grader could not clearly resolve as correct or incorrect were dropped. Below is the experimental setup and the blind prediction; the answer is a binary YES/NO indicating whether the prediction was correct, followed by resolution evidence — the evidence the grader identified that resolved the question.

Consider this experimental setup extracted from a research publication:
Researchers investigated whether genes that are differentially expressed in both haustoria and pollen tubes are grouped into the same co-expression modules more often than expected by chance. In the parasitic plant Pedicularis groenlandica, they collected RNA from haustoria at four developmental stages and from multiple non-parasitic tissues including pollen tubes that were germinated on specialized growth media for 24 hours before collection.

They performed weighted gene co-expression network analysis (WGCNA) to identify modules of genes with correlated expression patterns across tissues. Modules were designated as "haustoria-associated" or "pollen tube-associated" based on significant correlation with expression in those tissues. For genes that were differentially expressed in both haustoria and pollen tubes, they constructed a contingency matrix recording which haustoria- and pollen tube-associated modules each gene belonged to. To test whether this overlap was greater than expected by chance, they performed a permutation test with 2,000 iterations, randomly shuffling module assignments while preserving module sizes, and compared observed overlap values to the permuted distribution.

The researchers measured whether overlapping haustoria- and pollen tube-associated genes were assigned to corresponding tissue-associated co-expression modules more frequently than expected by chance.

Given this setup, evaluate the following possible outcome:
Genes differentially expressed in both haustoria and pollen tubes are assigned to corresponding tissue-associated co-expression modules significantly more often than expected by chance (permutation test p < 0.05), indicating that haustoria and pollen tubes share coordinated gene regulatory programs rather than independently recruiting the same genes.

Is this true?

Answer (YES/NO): YES